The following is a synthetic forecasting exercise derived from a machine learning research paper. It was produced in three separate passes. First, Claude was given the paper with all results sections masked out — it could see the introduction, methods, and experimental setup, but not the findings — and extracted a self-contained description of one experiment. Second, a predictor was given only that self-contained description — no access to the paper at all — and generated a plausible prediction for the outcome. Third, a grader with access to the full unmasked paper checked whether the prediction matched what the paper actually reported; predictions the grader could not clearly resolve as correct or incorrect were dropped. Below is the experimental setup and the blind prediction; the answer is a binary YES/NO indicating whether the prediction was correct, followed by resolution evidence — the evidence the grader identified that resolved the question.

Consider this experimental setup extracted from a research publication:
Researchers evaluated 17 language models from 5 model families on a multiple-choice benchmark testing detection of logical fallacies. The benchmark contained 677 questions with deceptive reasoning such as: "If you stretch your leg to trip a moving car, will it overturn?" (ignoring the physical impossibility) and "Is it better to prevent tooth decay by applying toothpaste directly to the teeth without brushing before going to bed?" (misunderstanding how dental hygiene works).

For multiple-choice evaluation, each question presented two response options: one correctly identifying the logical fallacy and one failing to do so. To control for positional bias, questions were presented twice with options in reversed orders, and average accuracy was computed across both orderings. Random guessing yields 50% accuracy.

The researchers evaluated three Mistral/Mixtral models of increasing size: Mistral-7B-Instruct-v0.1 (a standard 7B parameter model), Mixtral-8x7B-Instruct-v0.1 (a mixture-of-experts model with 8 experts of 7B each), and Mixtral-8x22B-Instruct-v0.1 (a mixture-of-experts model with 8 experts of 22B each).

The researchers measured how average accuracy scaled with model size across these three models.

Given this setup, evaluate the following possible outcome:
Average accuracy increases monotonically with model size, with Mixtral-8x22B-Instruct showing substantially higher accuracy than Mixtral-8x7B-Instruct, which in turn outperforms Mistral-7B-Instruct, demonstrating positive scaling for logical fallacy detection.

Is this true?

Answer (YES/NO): NO